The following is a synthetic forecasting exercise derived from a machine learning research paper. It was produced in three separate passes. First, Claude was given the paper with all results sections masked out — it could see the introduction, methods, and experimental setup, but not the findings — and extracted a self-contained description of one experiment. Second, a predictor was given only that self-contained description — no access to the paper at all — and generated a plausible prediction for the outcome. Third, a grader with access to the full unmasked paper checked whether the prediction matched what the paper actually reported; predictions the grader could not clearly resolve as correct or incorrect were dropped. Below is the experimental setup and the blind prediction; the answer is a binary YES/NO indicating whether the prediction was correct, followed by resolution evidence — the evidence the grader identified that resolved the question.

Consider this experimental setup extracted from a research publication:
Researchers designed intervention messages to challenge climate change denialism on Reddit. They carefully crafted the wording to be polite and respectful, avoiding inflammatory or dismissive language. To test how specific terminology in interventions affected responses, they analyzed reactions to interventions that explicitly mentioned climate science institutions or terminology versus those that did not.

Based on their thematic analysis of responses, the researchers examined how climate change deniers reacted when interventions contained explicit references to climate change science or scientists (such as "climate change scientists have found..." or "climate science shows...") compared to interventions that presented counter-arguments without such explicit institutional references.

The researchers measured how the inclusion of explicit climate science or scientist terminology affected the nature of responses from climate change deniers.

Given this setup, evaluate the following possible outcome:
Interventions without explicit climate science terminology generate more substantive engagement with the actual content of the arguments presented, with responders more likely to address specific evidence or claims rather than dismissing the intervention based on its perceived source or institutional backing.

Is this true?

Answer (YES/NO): YES